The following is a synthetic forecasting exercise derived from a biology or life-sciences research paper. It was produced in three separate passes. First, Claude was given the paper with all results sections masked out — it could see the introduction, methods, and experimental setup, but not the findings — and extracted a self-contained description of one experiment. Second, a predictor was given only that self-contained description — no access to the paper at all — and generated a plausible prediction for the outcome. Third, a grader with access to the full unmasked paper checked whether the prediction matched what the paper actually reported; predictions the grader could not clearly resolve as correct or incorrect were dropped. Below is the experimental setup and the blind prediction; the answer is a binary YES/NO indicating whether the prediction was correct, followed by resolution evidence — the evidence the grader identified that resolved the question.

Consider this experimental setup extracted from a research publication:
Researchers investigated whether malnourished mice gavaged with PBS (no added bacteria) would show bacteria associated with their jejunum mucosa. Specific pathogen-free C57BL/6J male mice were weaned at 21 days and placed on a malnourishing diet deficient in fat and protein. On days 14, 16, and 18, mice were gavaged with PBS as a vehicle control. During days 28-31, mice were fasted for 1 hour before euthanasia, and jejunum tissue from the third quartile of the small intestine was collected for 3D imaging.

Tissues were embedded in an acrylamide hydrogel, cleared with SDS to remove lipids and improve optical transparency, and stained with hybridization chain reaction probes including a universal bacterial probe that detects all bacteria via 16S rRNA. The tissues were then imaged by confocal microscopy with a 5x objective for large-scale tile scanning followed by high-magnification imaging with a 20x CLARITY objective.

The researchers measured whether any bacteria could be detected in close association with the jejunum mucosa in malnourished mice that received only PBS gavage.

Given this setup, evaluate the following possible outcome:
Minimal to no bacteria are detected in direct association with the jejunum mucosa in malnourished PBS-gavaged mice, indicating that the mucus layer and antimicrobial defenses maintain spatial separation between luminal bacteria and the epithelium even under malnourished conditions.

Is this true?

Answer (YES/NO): YES